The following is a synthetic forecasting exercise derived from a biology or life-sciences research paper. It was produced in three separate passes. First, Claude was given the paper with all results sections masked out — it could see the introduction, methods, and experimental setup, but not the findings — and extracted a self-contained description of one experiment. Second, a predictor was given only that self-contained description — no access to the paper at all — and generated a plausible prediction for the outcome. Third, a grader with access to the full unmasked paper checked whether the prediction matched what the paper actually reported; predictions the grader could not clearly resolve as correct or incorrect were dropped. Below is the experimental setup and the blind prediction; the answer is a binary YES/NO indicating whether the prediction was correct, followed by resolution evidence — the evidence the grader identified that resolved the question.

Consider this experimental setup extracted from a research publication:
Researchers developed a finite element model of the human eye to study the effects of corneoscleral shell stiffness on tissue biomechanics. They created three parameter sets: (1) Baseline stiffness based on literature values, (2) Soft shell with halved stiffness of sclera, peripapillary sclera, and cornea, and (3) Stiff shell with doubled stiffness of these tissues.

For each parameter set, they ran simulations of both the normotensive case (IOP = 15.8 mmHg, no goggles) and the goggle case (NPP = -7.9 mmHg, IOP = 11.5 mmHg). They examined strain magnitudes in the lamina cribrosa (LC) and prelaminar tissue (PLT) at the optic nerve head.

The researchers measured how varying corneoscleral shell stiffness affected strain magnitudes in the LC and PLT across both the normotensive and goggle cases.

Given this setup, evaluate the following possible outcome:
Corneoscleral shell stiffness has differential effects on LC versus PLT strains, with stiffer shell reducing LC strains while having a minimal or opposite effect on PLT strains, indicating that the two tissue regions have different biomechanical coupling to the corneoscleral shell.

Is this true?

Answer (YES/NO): NO